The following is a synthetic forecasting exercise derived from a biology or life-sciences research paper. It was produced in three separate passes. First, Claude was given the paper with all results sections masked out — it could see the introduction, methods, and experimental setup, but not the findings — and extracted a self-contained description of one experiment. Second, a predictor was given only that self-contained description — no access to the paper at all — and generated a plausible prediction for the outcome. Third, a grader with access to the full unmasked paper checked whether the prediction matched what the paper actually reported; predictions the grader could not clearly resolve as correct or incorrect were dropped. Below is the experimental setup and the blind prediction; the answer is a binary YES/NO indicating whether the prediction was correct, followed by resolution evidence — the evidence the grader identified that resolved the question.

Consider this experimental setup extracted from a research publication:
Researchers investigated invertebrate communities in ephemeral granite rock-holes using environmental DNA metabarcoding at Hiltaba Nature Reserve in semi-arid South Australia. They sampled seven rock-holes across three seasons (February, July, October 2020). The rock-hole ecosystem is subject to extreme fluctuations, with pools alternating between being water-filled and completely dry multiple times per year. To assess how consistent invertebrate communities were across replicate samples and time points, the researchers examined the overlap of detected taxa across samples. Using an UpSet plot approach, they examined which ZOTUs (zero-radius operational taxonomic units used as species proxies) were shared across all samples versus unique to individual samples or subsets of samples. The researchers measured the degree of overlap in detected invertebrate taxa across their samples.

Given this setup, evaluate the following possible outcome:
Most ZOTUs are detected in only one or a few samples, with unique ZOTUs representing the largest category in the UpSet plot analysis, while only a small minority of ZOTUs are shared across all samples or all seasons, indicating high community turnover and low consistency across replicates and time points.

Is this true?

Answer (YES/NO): YES